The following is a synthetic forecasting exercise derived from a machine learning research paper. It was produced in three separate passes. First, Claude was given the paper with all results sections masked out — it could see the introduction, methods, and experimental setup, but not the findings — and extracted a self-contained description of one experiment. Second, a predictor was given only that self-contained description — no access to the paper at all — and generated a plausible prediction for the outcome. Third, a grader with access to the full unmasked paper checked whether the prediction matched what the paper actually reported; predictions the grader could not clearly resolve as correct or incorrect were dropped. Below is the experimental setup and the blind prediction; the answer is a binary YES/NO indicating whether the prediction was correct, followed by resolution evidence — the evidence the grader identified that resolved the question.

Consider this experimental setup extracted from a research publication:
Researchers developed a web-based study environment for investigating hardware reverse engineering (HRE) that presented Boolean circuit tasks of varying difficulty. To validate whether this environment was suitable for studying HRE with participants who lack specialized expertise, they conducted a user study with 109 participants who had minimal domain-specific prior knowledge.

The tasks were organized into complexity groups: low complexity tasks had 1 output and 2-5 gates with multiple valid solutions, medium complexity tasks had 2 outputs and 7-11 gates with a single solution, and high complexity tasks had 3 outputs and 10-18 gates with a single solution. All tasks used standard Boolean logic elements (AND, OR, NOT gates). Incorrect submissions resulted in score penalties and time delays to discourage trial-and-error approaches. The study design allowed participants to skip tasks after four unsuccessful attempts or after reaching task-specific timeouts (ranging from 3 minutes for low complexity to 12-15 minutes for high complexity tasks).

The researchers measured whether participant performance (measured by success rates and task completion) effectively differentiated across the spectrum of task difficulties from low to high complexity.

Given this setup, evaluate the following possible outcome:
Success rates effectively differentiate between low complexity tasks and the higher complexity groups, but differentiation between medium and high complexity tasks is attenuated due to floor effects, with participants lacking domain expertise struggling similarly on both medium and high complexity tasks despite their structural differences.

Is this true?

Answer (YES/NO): NO